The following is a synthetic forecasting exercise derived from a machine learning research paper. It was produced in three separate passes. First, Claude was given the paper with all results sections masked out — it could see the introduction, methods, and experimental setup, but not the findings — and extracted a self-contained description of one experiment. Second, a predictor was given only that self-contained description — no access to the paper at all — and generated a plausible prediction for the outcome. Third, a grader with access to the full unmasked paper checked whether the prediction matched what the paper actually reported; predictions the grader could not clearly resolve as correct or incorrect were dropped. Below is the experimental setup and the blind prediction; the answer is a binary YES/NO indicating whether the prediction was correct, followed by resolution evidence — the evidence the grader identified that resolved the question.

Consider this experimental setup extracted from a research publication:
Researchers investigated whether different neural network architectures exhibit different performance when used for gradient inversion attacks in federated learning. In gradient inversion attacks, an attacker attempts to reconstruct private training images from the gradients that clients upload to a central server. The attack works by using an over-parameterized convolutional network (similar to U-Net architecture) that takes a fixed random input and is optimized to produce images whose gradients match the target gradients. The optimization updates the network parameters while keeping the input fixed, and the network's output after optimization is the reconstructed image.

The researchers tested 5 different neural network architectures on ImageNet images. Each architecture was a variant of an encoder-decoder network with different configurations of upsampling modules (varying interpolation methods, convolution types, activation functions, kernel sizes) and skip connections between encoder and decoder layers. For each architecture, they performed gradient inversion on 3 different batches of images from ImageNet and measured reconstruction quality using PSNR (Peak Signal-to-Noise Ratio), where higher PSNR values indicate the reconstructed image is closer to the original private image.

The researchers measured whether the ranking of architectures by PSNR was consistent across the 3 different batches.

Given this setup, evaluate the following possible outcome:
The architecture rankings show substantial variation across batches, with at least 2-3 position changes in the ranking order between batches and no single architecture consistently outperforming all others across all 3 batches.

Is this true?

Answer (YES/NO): YES